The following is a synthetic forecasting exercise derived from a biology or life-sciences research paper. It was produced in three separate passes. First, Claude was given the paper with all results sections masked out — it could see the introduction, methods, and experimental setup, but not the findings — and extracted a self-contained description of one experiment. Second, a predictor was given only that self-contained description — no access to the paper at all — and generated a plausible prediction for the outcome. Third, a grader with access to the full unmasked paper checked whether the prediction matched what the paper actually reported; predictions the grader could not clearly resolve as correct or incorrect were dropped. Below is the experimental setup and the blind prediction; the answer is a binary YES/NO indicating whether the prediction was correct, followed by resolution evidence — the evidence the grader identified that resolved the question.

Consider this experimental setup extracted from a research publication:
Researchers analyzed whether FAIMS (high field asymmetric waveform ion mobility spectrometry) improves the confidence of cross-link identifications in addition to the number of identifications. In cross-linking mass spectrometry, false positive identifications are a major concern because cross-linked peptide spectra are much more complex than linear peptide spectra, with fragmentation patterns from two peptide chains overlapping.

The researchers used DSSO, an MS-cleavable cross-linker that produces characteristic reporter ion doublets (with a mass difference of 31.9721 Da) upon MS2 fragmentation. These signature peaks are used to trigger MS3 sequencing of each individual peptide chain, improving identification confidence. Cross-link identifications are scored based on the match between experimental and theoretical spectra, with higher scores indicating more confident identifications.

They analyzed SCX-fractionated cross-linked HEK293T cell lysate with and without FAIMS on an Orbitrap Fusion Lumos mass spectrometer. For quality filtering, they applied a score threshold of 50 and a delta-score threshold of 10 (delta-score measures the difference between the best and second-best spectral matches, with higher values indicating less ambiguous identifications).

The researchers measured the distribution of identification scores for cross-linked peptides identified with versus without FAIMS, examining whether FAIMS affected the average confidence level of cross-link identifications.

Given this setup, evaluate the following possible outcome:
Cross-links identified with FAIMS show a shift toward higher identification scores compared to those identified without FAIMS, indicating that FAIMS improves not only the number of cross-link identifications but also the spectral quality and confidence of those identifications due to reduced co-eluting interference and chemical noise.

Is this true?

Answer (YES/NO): NO